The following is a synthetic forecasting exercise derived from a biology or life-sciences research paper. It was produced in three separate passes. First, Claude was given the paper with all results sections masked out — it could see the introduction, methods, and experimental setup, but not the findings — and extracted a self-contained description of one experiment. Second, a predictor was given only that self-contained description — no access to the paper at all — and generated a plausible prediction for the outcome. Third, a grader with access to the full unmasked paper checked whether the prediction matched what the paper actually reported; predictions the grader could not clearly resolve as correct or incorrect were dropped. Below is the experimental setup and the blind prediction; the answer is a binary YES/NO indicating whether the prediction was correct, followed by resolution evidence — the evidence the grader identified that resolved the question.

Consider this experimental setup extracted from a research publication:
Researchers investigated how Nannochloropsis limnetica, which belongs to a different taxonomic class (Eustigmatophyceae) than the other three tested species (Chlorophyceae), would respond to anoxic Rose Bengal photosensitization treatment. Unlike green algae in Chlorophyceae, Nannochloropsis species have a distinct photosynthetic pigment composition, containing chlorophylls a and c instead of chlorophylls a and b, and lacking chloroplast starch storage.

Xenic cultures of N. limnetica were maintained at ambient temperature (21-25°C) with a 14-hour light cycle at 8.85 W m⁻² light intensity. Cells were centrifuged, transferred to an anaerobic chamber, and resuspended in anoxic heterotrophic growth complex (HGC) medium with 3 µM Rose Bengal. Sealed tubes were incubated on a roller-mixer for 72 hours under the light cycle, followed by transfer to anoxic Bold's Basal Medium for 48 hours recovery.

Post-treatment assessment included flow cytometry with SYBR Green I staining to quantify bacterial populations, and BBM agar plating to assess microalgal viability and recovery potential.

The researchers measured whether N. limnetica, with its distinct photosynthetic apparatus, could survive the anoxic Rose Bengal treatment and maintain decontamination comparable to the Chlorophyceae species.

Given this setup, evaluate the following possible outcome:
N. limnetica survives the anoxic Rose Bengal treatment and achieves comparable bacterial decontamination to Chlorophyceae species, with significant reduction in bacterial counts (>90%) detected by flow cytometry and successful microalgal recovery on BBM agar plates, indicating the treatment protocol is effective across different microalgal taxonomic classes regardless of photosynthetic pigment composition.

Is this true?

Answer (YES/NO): YES